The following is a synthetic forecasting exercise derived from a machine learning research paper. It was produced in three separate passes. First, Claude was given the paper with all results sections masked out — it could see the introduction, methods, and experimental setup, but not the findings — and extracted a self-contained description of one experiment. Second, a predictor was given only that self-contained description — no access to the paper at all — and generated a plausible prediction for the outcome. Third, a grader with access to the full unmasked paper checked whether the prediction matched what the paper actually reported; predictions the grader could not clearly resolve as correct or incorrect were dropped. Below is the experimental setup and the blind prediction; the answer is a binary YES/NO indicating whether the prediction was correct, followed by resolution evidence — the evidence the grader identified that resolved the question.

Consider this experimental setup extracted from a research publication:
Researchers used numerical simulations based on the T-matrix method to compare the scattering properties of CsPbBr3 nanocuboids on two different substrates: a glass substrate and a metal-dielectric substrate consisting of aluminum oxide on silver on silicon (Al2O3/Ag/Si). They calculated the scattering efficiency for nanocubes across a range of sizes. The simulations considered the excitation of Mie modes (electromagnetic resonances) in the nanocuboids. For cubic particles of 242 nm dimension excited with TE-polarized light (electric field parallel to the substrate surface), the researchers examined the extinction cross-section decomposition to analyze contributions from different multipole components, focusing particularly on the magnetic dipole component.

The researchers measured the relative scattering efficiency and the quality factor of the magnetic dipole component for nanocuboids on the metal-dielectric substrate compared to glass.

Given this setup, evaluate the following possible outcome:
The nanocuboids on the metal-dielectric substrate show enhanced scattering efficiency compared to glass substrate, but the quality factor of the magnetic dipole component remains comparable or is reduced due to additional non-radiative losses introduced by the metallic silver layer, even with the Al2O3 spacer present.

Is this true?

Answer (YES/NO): NO